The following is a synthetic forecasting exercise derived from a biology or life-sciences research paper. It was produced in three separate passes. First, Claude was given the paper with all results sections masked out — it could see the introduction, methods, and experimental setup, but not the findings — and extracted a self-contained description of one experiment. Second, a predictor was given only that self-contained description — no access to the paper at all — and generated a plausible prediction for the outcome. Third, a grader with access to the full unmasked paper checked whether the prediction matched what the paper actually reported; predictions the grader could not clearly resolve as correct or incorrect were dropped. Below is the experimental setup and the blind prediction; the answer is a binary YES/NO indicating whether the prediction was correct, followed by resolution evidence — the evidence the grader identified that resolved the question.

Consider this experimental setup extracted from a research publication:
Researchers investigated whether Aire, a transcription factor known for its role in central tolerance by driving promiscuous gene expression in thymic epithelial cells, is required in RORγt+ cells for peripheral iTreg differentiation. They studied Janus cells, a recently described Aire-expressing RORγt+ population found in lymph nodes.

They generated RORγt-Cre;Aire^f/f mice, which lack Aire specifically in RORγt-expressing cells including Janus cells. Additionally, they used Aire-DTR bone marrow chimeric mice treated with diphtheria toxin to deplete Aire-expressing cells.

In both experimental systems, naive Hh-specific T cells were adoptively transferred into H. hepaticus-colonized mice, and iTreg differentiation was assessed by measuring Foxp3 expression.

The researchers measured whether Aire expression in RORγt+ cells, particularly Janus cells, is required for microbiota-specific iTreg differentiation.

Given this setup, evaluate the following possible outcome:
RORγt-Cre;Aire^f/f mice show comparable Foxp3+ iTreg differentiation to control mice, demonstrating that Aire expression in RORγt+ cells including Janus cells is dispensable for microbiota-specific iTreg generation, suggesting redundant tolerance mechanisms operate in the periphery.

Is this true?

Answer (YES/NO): YES